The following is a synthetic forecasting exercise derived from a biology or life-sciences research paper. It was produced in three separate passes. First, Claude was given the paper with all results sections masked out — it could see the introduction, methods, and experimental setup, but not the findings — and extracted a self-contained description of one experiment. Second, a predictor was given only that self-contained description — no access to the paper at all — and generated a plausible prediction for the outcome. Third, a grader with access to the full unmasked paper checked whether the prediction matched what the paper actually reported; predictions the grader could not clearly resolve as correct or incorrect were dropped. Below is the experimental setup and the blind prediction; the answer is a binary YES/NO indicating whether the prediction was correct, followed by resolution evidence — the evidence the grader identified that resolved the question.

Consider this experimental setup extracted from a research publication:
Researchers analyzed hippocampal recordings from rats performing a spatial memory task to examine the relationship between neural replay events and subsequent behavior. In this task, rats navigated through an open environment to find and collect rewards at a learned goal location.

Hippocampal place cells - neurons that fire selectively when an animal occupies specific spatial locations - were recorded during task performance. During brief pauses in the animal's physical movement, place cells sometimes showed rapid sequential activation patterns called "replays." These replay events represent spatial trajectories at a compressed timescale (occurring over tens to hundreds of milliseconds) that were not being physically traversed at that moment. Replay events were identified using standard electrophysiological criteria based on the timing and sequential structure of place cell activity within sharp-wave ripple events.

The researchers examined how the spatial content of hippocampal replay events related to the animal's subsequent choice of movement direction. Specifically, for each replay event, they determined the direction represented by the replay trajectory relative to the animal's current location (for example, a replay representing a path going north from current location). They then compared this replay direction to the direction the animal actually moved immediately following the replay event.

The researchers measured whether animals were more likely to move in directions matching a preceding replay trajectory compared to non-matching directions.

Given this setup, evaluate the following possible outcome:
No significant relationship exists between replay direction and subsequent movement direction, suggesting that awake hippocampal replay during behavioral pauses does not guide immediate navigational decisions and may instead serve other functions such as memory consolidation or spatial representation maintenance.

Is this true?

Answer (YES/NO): NO